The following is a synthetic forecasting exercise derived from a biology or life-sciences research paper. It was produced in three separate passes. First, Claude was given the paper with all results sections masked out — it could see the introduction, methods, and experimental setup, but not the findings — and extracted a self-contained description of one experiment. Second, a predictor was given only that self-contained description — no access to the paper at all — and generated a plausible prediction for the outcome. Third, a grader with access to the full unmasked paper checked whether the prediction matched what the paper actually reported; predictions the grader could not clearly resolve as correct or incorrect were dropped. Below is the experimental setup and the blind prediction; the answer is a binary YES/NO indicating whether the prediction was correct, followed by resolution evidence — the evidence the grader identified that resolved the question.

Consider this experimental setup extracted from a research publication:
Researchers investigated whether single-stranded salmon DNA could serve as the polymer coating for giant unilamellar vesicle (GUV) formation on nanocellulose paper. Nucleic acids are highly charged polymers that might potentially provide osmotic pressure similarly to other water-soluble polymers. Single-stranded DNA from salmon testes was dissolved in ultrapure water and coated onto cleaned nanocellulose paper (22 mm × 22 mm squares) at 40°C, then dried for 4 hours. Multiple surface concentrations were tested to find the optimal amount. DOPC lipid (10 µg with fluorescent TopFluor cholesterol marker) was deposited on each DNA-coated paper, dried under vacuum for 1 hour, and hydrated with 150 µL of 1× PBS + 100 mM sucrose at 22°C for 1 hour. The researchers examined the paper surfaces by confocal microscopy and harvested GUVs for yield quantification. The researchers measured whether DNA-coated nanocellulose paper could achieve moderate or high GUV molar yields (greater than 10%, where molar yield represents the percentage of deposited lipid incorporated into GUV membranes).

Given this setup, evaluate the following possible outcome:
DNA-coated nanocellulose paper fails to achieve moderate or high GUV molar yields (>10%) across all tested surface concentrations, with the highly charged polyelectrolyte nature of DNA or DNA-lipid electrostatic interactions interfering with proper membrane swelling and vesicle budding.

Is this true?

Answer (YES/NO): YES